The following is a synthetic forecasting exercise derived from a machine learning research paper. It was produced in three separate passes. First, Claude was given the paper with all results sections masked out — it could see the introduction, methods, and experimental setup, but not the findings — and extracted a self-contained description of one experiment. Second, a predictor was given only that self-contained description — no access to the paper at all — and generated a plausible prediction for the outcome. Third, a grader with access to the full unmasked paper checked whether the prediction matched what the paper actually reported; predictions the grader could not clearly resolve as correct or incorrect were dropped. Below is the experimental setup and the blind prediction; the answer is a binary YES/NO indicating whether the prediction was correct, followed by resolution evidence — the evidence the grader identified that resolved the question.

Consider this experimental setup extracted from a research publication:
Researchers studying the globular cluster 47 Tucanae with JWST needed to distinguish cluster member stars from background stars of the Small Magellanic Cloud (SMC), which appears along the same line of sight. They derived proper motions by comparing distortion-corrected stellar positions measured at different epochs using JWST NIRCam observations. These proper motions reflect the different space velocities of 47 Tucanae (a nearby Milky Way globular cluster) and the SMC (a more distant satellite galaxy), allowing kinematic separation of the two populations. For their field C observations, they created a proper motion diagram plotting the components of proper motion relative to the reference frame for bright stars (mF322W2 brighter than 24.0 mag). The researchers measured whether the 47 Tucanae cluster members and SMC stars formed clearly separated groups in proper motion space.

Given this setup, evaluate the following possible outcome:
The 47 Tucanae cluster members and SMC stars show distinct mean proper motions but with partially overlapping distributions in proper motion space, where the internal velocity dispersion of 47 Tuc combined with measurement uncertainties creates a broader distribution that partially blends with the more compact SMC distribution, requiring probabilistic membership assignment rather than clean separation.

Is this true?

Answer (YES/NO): NO